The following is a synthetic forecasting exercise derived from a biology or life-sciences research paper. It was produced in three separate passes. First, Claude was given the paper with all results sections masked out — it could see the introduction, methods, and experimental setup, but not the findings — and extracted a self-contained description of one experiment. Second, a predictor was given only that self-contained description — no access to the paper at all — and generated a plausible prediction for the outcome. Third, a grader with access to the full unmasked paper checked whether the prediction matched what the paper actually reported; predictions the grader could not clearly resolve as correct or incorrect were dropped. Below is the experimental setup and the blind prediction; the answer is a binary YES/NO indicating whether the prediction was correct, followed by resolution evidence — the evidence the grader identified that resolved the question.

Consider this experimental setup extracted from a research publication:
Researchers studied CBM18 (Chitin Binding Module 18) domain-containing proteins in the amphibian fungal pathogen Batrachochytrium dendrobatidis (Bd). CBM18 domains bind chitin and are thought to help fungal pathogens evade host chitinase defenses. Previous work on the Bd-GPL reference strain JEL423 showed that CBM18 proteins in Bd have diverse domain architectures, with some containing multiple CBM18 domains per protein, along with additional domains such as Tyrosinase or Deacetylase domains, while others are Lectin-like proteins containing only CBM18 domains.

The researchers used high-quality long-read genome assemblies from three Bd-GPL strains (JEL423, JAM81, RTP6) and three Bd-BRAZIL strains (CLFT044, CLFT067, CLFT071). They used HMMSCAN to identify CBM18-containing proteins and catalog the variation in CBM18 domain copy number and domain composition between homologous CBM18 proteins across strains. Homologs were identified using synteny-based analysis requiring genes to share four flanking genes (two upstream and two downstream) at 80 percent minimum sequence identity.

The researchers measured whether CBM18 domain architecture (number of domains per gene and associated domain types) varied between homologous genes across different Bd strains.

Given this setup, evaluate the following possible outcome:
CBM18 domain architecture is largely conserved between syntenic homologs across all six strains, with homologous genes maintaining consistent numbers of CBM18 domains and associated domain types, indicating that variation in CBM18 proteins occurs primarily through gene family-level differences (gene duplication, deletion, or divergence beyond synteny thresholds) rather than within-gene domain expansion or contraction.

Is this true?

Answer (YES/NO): NO